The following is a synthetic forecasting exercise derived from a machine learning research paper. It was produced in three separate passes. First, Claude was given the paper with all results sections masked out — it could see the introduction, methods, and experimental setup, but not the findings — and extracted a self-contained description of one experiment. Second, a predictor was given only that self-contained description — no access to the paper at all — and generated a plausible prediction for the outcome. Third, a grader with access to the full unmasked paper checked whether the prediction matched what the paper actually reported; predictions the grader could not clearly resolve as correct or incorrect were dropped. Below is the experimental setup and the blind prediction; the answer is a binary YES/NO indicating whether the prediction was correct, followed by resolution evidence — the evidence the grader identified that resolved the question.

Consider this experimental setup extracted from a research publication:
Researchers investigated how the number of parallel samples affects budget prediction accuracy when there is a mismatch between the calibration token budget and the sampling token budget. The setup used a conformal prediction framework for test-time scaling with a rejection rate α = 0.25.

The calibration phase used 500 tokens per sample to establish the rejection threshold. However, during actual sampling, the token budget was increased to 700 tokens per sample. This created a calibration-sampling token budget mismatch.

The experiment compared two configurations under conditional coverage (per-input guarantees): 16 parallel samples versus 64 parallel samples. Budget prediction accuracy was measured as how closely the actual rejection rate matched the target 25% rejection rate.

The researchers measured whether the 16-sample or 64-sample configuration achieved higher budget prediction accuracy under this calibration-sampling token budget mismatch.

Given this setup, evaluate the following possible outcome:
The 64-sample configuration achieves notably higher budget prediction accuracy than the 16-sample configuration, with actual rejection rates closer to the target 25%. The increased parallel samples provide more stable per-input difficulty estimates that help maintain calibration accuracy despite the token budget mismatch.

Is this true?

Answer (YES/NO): YES